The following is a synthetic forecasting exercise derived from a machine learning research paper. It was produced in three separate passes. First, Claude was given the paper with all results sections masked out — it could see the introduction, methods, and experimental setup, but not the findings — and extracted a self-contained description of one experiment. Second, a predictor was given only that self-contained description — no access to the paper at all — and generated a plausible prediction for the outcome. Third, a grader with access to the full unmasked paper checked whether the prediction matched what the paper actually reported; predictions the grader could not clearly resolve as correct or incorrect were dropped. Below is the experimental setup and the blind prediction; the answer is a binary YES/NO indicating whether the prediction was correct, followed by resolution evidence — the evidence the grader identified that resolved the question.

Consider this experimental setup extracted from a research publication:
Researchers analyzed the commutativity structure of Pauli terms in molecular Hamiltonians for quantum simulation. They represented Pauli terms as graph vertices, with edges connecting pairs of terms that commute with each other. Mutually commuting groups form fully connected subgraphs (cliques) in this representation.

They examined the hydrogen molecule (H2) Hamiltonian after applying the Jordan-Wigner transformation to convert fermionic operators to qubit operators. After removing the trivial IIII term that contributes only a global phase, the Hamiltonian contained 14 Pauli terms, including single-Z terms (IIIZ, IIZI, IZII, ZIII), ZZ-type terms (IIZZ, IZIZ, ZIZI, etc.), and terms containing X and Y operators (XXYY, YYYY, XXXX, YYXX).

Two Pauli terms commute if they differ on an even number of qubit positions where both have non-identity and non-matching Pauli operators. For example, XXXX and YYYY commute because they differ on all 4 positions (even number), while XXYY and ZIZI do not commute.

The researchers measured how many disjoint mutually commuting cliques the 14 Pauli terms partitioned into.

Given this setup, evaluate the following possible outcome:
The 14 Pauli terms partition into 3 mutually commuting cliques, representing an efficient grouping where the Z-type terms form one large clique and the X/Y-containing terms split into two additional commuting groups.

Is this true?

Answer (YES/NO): NO